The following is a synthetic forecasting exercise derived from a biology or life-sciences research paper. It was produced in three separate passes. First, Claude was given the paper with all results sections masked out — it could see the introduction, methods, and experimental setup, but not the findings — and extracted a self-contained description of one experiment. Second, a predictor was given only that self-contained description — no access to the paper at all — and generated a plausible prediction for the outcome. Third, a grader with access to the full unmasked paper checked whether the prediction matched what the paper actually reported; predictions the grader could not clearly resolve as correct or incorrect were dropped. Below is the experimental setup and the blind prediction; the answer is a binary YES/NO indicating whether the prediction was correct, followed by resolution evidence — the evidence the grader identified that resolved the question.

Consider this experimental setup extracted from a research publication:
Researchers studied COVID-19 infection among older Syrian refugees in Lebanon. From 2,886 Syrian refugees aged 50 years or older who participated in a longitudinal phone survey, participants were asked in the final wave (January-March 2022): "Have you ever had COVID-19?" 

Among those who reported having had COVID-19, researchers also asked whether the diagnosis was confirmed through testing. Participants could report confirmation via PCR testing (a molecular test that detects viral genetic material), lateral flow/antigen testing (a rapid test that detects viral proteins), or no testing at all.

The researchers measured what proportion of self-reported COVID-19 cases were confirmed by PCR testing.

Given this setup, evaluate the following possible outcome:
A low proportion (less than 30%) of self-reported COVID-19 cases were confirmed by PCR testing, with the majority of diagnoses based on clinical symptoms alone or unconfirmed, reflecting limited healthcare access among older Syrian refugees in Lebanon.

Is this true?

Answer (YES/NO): NO